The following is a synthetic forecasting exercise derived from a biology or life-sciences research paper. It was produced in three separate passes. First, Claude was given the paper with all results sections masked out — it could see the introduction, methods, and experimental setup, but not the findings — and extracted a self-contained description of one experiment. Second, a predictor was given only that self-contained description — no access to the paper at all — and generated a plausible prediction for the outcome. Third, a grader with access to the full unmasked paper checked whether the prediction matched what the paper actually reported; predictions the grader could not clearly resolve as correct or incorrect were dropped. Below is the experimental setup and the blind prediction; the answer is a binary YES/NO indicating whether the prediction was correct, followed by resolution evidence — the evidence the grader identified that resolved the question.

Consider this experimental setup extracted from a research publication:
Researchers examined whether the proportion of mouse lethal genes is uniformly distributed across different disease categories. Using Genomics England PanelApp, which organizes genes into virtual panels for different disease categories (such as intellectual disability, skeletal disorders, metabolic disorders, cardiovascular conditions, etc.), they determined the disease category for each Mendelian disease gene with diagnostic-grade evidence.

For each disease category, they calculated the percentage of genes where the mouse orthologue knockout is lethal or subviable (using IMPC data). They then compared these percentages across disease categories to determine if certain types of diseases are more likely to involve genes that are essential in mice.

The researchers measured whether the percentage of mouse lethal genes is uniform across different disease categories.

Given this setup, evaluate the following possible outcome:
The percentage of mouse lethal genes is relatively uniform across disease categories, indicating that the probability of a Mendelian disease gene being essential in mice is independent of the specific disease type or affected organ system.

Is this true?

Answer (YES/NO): NO